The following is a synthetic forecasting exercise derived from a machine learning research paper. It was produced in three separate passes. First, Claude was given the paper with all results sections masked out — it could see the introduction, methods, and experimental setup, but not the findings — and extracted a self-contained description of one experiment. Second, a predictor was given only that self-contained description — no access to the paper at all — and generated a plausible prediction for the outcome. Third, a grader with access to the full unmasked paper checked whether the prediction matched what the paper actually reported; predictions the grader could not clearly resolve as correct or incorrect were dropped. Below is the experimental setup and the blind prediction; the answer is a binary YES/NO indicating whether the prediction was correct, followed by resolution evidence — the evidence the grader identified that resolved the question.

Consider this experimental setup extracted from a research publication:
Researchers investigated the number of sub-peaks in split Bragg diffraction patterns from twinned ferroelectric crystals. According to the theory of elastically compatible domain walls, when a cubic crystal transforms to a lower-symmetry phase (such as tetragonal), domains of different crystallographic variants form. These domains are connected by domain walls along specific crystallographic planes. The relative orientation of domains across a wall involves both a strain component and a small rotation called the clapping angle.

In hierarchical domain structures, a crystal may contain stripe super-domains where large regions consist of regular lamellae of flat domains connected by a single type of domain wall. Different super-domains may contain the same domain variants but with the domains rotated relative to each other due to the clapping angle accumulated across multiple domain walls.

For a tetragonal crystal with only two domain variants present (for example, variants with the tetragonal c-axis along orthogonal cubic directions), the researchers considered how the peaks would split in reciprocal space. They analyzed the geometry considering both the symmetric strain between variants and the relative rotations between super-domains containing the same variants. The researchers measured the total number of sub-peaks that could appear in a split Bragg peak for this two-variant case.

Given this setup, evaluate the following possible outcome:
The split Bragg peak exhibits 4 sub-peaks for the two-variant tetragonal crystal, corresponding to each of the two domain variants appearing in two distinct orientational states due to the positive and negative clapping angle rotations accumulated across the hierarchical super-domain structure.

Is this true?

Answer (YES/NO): YES